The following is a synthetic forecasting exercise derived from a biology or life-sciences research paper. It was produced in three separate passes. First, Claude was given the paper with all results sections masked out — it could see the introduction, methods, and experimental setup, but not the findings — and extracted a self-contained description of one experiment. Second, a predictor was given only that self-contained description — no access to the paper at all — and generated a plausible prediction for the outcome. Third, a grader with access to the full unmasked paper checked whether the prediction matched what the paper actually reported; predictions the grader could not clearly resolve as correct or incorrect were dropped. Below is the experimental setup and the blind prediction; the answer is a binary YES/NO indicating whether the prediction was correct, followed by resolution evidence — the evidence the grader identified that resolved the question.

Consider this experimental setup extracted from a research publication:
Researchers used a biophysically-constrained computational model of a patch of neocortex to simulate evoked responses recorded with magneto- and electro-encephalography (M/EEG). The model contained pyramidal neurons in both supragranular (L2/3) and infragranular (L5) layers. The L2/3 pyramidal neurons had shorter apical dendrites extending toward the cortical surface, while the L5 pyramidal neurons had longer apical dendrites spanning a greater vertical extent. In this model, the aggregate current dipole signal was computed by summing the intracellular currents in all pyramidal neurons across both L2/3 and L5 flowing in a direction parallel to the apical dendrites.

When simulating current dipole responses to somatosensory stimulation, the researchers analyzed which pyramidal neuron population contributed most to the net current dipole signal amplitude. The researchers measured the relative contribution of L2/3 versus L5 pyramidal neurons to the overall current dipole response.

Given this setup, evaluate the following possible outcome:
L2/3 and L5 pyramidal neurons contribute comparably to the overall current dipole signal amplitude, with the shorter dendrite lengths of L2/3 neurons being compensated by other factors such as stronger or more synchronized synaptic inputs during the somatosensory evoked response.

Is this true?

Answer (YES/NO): NO